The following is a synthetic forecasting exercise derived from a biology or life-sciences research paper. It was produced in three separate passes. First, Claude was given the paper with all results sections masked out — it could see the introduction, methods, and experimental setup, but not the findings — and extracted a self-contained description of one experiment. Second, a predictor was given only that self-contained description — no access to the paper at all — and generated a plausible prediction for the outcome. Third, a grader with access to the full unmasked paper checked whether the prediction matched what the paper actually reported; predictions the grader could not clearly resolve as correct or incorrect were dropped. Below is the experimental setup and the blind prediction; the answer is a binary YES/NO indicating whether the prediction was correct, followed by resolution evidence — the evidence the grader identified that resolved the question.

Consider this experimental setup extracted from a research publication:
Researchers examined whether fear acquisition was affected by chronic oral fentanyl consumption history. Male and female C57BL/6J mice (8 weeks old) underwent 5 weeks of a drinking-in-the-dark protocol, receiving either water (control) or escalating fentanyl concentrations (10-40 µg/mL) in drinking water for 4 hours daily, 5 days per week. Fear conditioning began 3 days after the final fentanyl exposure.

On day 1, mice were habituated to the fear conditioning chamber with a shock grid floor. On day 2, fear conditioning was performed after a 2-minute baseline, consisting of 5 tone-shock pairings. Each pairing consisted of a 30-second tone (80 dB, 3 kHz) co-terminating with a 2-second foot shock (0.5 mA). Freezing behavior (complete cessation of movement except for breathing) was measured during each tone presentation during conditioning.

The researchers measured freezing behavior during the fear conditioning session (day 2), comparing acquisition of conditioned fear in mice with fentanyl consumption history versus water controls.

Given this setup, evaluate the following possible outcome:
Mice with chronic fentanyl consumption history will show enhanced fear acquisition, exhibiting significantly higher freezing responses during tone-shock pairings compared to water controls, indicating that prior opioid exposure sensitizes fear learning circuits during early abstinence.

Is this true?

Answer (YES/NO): NO